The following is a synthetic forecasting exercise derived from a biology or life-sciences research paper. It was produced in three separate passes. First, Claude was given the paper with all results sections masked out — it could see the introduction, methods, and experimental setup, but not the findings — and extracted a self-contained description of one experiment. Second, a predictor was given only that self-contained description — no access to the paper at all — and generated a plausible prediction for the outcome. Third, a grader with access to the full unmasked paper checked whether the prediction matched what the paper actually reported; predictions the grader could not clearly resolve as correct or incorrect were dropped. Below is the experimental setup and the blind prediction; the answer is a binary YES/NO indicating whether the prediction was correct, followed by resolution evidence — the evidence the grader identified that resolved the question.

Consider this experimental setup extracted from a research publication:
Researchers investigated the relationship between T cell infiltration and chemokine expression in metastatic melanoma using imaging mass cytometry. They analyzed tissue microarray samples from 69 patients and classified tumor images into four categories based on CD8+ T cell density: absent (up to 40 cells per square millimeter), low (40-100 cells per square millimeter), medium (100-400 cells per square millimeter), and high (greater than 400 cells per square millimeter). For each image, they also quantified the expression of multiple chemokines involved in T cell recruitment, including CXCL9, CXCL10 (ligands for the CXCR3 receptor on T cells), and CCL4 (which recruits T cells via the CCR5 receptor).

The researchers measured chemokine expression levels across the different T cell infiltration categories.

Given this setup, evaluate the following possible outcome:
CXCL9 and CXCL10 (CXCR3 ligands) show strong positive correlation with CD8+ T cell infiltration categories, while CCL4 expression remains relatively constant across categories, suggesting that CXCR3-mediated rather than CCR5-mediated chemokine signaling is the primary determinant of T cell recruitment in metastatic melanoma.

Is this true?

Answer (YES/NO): NO